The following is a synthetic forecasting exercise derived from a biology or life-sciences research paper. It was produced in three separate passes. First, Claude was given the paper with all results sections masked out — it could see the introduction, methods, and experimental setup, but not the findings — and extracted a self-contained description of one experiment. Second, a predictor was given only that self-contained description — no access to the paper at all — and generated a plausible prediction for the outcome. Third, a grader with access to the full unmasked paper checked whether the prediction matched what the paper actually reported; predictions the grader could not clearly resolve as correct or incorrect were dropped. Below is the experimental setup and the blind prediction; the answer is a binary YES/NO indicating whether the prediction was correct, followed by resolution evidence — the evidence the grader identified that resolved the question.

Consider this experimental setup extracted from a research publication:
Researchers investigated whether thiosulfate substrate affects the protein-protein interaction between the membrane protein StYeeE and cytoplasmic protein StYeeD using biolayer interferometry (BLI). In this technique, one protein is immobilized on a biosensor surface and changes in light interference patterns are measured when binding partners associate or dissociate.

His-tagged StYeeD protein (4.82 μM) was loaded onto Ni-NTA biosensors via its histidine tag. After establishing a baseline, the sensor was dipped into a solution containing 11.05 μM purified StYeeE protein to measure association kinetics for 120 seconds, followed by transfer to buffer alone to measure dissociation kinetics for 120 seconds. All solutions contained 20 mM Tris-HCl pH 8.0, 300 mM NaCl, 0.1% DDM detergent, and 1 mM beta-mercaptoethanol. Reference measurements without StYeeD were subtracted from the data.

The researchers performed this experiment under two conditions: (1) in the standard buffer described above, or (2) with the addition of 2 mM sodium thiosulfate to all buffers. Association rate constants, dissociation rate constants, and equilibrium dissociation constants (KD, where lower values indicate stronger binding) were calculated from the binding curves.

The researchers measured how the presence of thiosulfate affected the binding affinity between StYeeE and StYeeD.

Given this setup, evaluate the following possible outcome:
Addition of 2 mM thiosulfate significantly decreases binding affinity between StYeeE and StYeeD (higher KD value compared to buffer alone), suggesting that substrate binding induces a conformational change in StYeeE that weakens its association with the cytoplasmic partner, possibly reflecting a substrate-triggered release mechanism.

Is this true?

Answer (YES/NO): YES